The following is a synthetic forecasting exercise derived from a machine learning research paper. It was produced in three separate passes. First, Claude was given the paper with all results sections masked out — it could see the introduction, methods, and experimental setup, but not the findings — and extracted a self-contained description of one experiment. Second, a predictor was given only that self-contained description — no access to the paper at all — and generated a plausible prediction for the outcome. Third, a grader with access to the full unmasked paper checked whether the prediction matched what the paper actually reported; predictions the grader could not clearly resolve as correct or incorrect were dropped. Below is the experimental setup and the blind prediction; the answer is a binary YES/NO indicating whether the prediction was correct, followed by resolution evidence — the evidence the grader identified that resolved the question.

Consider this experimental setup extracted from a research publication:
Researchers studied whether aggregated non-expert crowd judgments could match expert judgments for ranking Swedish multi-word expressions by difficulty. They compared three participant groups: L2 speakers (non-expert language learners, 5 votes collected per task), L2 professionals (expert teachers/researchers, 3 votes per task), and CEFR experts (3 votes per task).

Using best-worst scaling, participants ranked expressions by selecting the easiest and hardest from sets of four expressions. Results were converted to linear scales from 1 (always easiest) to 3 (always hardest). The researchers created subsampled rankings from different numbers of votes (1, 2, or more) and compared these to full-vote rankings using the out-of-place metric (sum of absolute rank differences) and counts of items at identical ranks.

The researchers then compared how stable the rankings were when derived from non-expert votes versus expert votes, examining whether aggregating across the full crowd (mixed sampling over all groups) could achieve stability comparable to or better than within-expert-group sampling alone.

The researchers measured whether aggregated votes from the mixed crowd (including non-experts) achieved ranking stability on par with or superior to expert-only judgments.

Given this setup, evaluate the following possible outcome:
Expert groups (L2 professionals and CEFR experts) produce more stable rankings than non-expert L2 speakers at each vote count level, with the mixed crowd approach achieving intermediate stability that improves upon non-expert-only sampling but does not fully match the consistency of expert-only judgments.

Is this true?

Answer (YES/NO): NO